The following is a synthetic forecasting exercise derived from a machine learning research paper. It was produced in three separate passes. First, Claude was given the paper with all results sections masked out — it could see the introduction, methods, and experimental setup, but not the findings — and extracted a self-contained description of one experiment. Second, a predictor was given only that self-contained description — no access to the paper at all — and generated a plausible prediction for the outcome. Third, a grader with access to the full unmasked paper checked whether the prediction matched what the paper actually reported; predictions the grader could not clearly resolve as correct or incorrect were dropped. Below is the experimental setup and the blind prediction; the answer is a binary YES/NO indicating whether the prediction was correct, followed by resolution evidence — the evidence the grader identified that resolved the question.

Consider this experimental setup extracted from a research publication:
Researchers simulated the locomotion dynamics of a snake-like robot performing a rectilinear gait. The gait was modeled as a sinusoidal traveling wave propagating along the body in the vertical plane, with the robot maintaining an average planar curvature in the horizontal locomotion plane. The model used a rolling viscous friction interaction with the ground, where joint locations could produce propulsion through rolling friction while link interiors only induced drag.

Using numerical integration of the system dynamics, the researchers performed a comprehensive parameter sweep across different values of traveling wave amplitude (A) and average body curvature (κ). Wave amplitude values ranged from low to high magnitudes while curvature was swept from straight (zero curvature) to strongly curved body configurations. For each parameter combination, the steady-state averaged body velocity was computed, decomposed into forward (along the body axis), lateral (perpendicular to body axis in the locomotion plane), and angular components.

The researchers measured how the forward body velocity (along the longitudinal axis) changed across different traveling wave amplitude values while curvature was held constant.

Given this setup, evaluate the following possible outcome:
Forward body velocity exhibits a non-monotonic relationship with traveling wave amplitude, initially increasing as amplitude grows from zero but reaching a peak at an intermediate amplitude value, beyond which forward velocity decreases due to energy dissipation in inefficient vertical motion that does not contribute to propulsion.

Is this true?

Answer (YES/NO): NO